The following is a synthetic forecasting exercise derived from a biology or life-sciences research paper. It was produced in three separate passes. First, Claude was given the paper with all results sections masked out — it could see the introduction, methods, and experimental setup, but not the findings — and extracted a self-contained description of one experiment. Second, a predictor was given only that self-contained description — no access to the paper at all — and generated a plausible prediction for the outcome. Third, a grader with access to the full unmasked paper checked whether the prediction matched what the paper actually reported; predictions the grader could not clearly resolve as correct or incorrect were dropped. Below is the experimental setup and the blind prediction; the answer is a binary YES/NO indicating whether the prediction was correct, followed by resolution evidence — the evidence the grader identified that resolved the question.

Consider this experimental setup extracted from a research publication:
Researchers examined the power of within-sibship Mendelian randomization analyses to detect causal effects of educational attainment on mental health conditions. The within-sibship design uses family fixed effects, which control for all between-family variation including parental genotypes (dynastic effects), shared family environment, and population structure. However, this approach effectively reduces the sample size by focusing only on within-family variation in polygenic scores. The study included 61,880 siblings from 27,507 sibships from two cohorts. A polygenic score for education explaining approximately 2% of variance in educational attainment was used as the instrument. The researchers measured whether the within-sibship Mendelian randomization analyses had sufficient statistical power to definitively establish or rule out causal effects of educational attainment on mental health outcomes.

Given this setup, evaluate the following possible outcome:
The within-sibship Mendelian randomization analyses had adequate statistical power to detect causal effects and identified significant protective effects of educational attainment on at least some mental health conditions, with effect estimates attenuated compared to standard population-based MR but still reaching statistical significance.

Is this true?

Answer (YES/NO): NO